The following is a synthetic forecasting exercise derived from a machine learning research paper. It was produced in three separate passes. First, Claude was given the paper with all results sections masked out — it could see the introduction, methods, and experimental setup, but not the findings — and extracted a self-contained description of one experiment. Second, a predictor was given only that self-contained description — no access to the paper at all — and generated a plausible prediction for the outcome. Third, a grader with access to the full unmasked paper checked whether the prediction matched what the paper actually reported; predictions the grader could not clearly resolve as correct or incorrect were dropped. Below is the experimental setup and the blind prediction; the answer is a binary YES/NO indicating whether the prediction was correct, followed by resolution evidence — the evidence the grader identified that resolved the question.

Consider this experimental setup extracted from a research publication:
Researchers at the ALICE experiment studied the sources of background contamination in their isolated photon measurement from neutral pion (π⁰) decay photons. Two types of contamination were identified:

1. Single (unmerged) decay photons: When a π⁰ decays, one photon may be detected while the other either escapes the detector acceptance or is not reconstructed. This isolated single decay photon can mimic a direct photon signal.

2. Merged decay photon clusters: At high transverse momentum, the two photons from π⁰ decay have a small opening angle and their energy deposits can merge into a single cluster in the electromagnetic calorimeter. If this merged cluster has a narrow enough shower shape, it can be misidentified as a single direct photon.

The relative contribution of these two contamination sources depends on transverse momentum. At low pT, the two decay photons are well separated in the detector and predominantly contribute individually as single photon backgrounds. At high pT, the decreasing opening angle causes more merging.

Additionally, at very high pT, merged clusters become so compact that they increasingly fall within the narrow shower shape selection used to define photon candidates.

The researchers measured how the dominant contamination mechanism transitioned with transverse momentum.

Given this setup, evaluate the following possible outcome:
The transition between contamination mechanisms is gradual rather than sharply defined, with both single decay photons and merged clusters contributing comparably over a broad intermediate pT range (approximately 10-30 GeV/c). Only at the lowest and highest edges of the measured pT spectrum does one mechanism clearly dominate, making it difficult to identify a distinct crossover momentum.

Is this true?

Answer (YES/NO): NO